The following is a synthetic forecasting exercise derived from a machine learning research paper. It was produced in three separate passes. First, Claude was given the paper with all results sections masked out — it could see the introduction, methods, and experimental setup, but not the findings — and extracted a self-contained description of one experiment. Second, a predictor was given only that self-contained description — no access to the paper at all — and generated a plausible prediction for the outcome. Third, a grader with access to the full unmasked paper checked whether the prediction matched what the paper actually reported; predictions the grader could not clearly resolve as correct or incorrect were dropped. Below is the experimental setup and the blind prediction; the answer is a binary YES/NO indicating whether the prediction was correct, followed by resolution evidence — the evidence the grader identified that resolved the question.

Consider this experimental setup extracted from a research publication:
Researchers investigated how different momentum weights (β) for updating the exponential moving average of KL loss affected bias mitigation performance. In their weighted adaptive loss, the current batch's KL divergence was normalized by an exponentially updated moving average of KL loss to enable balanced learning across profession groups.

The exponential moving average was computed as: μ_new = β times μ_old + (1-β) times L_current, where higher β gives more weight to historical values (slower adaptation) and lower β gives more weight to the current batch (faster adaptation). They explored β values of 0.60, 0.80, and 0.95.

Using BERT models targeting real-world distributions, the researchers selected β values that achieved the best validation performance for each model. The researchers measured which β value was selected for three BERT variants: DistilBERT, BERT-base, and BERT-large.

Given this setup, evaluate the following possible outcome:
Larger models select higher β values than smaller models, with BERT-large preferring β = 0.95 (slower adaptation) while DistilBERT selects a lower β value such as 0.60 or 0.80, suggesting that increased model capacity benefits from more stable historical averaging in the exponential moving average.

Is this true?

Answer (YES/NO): NO